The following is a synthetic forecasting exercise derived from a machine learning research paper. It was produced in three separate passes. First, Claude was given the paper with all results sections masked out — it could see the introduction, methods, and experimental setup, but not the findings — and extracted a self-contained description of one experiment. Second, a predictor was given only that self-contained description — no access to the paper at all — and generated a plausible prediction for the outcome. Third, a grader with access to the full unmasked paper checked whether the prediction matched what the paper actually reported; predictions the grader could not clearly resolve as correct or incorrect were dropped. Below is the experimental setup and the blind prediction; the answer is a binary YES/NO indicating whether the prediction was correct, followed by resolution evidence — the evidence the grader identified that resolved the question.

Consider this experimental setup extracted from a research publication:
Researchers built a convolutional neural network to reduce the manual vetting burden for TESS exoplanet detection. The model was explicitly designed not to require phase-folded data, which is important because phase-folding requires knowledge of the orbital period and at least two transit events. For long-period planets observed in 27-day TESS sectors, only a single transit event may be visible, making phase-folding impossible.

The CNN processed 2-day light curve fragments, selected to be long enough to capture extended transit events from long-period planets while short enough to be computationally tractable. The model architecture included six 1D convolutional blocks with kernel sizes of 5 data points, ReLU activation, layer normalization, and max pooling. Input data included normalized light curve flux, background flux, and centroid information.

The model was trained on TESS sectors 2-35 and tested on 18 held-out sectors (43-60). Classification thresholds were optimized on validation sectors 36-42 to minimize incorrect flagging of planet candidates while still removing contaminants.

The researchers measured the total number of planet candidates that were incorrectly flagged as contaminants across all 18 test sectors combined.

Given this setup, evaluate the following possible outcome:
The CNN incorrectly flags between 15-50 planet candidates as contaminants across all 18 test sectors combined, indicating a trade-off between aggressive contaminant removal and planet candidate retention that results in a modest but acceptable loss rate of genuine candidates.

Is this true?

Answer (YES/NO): NO